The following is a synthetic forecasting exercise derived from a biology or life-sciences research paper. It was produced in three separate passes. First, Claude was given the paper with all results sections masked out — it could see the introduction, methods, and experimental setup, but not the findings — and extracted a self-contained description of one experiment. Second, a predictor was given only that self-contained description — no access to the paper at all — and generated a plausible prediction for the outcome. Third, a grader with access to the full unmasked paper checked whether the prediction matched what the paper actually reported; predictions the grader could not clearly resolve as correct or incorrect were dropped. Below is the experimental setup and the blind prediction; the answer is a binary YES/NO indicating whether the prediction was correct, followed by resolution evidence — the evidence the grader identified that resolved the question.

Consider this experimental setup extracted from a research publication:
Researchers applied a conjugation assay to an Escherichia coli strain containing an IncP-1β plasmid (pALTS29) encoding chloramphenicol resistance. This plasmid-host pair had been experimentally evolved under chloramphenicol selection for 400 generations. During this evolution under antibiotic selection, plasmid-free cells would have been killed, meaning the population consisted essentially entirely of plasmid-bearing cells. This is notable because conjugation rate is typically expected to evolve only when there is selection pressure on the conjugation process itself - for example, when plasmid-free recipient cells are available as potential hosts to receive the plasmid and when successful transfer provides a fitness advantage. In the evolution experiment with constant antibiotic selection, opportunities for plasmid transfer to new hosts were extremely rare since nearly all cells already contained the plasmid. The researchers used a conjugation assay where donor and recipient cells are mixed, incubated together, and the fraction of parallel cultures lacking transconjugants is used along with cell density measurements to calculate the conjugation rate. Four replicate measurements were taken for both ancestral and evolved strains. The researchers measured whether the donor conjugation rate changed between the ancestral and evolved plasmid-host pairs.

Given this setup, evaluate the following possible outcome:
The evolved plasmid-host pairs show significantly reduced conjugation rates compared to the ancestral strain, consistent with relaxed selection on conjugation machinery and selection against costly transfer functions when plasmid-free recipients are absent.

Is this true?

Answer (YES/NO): NO